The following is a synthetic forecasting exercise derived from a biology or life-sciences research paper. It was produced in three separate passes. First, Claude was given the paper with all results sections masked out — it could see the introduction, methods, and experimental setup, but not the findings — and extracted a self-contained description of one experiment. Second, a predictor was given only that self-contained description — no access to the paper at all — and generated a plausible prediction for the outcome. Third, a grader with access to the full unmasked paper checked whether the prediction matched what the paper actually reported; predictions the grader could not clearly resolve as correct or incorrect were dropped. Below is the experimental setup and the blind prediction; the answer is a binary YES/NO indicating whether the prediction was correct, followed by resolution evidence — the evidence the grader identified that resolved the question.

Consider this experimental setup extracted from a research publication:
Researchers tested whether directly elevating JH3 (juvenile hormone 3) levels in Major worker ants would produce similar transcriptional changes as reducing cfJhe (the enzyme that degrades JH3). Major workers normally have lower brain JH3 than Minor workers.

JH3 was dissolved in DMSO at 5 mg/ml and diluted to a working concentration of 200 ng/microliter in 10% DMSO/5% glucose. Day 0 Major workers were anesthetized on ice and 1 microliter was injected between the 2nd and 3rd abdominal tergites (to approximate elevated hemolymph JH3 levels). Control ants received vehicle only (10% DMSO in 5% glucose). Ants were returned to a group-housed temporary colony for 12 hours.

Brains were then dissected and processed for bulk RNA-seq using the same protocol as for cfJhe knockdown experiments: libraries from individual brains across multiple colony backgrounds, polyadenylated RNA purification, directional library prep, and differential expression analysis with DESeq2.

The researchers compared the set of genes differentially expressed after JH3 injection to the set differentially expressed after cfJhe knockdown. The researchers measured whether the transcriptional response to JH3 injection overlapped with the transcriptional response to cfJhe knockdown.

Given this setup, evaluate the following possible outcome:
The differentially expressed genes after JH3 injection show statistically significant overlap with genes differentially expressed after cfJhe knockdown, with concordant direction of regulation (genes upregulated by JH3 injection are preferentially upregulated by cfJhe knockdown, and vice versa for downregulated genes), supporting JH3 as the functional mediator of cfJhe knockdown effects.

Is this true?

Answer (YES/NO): YES